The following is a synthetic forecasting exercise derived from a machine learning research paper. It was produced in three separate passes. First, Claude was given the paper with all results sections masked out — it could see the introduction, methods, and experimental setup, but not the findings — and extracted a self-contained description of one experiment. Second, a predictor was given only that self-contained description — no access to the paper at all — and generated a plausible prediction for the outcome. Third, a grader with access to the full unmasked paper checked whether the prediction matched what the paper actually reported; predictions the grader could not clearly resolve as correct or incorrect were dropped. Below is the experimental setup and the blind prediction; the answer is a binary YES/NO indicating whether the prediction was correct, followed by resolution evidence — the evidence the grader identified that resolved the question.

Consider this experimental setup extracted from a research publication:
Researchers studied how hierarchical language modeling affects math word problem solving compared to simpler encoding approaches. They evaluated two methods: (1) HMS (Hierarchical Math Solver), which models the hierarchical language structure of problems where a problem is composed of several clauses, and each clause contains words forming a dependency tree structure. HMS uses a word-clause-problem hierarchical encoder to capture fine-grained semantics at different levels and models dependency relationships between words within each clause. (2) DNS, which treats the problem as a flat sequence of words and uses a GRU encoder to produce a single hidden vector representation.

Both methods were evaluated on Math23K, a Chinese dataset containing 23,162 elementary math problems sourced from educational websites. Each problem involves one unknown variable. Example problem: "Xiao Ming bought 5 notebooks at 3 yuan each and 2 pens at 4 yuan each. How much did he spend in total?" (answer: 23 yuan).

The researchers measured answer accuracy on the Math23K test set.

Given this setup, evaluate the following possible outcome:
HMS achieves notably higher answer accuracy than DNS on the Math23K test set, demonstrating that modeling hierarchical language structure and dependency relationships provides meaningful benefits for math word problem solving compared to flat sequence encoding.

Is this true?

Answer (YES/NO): YES